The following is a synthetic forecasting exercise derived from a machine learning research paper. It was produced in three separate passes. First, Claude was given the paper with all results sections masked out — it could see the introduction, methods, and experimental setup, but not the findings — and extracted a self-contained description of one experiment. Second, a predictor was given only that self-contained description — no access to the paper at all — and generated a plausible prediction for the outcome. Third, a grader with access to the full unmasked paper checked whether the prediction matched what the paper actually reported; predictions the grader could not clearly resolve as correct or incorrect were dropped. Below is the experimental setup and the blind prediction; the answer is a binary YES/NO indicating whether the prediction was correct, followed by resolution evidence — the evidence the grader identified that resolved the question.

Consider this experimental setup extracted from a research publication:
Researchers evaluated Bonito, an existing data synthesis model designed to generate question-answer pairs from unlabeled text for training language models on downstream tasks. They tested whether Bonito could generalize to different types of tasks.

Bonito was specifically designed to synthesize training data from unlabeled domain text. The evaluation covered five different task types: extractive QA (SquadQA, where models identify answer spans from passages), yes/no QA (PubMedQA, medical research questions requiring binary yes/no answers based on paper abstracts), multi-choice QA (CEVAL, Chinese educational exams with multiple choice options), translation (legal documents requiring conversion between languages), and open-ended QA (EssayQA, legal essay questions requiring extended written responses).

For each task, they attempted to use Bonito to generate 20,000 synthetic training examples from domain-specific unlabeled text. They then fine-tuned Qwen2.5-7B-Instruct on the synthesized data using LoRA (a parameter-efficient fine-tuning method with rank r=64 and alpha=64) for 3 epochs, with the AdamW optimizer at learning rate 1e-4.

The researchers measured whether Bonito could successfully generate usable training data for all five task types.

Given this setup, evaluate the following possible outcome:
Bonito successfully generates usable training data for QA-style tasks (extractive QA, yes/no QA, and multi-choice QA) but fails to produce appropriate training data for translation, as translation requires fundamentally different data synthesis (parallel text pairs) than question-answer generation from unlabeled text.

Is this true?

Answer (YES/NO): NO